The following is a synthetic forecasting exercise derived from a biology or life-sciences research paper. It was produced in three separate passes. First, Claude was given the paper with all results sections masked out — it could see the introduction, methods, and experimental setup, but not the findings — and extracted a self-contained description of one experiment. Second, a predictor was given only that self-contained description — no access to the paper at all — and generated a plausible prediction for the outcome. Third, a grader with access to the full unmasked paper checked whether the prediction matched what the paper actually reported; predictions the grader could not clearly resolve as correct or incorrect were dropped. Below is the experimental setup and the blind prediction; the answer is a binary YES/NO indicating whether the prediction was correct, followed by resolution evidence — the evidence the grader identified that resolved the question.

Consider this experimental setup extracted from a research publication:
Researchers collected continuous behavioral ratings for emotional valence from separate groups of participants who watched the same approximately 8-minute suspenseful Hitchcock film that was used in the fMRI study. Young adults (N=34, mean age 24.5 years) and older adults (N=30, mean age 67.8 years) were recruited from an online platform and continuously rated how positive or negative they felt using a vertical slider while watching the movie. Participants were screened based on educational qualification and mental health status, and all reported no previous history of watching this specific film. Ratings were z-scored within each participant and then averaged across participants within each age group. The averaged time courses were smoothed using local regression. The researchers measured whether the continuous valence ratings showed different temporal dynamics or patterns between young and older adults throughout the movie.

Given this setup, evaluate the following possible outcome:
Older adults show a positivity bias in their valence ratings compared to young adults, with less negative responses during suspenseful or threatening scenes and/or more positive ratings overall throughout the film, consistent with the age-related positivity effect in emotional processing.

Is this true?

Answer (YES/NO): NO